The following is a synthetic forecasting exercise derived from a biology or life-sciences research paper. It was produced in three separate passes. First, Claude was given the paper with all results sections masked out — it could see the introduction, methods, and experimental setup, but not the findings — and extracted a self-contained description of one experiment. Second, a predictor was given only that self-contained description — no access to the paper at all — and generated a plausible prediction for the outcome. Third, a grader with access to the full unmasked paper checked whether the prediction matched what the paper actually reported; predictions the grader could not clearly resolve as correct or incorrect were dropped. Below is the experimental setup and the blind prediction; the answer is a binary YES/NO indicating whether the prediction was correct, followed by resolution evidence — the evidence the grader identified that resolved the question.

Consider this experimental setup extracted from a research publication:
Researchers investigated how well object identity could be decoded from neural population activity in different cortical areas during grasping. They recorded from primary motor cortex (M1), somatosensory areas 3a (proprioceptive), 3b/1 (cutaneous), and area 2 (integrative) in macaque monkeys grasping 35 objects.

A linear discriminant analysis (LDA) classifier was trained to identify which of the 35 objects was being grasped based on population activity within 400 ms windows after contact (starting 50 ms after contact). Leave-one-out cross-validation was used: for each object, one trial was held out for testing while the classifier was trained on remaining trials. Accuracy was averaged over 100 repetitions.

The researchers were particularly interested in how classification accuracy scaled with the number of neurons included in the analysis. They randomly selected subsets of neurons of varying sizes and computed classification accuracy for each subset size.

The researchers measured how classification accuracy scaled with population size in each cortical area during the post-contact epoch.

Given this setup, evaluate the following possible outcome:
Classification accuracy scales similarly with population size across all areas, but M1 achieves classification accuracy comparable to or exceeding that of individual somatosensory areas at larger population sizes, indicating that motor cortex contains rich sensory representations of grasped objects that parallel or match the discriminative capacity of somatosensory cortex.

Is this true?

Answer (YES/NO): NO